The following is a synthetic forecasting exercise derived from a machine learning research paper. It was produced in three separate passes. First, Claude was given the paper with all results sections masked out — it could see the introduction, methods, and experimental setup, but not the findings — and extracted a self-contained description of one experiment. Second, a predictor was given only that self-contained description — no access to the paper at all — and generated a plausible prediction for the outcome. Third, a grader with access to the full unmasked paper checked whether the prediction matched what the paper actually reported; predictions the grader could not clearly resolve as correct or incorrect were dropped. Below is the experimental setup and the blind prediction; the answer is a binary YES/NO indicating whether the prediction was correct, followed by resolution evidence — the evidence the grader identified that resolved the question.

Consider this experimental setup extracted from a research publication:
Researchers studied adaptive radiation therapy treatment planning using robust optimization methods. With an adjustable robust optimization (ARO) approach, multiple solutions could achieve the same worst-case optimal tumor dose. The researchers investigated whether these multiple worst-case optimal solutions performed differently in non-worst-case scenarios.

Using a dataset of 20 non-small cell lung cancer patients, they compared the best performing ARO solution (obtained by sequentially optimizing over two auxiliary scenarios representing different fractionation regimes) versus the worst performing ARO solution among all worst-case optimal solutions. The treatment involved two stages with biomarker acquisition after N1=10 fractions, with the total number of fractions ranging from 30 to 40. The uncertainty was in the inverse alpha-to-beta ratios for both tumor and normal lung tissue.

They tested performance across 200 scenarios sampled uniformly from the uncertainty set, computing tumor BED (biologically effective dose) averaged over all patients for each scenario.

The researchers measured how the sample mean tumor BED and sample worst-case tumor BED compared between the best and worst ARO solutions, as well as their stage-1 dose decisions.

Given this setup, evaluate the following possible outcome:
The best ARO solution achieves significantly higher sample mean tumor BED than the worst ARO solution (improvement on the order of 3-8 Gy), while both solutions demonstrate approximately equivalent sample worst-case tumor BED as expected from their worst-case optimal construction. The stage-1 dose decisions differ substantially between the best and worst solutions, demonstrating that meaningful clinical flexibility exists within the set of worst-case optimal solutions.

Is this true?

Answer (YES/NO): NO